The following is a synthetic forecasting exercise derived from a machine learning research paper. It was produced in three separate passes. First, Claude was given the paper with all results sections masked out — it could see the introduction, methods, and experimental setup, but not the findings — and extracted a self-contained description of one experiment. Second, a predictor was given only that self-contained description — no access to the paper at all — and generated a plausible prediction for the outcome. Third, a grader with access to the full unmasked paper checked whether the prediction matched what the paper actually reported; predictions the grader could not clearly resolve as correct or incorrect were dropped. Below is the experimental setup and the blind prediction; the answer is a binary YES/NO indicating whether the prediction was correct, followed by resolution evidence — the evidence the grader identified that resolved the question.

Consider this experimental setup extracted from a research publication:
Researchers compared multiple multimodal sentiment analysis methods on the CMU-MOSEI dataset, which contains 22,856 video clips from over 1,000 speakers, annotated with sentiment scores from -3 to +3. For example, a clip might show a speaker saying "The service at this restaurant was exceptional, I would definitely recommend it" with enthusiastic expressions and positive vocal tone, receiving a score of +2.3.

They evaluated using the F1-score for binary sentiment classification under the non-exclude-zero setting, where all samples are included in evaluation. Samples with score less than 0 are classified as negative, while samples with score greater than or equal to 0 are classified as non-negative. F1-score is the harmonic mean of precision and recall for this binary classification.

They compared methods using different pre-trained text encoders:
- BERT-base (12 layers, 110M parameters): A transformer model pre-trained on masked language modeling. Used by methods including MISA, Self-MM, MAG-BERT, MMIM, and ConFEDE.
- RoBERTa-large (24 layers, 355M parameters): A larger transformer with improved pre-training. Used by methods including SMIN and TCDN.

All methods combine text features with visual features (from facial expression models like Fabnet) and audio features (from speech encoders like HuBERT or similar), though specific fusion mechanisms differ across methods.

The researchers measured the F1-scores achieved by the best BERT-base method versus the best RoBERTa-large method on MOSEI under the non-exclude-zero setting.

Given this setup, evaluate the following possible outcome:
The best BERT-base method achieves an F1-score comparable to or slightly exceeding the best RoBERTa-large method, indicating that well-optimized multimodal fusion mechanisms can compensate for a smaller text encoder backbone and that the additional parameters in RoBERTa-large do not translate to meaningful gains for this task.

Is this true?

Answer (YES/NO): NO